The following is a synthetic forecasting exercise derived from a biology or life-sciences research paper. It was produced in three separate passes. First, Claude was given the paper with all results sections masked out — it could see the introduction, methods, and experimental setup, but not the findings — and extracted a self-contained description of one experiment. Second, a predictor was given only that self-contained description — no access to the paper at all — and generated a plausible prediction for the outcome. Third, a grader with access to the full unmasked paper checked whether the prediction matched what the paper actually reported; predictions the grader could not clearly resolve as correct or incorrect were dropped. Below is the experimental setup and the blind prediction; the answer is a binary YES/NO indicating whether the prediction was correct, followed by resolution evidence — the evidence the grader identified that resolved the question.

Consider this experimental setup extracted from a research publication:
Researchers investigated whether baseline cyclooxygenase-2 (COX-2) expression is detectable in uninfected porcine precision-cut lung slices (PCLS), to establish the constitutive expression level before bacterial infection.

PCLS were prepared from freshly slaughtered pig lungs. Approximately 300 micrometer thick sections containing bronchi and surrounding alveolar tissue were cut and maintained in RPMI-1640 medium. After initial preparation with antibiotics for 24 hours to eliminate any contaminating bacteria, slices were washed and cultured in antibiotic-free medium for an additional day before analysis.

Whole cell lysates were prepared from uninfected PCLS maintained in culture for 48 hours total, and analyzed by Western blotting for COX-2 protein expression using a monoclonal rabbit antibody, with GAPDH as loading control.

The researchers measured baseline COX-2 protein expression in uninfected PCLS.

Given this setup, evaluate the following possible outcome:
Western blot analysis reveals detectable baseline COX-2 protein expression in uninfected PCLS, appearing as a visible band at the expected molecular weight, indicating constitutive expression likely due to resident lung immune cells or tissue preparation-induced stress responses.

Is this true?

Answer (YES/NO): NO